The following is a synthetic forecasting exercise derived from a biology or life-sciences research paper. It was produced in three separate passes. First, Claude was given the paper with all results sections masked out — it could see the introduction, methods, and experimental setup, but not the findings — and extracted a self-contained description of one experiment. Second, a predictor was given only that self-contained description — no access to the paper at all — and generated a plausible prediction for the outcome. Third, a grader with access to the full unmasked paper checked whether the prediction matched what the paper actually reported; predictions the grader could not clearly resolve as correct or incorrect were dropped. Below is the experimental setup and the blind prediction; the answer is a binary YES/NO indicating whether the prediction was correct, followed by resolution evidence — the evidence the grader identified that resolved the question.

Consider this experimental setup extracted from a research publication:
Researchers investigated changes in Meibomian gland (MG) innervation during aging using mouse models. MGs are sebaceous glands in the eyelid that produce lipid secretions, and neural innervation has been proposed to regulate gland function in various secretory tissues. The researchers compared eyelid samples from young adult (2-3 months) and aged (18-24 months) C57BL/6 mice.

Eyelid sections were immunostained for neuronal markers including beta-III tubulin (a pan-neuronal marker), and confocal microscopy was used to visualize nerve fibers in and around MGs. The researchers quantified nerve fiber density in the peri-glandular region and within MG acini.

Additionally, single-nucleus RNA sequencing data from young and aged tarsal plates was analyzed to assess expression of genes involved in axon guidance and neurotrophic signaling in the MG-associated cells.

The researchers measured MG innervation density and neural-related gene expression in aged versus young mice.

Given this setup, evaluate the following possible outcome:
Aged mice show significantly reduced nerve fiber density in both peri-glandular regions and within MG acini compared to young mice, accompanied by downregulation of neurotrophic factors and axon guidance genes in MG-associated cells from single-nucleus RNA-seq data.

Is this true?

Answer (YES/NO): NO